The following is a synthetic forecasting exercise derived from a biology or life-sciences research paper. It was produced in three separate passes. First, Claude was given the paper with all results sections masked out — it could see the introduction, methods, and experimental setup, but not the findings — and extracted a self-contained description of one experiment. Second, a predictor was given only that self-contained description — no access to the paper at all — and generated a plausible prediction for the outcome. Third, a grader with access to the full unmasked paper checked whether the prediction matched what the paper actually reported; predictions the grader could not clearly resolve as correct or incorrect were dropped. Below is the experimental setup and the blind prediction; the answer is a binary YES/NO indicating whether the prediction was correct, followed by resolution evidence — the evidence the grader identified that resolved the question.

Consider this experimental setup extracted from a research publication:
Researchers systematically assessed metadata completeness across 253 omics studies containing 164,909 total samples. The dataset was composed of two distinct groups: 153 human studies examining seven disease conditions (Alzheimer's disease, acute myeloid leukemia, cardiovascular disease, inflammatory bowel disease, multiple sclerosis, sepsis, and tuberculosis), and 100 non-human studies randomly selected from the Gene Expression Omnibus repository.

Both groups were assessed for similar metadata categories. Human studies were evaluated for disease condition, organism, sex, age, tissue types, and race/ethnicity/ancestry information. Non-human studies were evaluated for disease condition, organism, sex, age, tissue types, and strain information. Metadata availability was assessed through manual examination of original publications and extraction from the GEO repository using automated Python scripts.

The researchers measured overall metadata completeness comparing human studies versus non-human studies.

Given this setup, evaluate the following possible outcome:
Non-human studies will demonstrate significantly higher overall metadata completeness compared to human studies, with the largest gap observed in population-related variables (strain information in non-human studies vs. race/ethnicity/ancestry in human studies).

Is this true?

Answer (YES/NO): NO